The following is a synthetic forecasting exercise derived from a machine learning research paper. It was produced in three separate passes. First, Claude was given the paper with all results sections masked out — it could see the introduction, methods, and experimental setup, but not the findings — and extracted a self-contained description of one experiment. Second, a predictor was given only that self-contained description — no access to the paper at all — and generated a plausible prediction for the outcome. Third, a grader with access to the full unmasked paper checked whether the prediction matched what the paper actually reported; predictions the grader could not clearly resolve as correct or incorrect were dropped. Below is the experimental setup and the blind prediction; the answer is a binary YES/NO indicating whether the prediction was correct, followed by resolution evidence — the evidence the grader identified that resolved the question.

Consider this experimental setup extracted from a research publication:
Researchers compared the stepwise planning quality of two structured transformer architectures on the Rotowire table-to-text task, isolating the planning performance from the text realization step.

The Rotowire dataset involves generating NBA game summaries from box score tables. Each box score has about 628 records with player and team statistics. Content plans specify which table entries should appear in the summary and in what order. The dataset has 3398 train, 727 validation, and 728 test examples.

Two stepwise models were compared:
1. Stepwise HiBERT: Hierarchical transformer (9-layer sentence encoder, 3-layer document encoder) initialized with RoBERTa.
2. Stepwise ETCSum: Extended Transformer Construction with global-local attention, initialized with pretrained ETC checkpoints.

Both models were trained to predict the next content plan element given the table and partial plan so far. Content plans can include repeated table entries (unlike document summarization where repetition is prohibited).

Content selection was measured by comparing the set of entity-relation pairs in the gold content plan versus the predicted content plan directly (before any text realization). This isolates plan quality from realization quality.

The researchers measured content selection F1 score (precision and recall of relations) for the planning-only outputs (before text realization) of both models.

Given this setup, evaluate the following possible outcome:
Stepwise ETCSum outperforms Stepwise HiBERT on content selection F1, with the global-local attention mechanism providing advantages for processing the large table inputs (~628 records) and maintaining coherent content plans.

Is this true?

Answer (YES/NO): YES